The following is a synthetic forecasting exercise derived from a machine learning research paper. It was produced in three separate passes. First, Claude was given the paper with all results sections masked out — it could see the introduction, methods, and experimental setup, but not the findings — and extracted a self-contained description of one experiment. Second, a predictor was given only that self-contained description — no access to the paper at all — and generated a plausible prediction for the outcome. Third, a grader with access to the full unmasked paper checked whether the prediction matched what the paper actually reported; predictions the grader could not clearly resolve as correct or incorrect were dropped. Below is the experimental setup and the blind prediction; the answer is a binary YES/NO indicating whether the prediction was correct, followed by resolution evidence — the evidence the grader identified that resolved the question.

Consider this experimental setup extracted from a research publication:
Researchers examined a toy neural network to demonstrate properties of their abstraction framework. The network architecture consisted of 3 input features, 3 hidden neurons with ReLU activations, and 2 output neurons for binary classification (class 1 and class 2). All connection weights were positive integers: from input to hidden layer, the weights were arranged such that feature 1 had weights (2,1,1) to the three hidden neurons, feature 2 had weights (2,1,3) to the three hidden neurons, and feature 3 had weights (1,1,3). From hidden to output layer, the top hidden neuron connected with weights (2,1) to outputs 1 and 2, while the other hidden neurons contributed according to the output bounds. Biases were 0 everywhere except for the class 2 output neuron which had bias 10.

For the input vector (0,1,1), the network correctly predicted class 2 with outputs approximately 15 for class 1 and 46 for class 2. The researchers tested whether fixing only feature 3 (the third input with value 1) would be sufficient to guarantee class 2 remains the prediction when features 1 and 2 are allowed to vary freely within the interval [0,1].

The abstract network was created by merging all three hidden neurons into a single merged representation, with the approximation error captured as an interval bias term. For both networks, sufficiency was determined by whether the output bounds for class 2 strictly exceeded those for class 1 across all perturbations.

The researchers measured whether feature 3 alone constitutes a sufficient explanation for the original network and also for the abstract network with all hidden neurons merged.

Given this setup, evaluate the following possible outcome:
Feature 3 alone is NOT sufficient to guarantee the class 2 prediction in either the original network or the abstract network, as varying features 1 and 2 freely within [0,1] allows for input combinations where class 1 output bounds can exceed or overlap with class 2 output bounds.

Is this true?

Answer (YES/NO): NO